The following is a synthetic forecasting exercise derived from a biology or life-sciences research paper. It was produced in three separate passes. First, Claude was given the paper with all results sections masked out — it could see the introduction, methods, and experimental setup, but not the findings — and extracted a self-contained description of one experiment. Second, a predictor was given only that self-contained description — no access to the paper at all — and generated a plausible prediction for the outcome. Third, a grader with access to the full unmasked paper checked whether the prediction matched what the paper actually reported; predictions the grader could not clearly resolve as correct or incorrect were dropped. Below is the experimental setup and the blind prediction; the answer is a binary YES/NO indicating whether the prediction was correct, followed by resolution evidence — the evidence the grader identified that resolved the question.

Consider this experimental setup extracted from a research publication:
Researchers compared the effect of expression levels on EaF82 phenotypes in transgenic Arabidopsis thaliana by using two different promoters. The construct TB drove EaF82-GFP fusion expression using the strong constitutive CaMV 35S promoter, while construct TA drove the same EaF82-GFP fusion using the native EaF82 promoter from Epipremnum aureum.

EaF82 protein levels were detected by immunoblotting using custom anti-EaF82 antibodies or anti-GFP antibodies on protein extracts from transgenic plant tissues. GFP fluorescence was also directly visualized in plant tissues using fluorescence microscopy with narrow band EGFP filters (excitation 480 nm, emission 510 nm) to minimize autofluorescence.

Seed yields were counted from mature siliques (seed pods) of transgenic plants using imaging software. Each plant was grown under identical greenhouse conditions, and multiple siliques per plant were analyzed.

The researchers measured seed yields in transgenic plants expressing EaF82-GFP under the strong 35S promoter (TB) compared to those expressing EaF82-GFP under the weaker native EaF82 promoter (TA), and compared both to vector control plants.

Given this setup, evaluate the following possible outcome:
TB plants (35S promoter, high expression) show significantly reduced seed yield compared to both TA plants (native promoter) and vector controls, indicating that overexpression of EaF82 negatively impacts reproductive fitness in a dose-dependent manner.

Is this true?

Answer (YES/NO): YES